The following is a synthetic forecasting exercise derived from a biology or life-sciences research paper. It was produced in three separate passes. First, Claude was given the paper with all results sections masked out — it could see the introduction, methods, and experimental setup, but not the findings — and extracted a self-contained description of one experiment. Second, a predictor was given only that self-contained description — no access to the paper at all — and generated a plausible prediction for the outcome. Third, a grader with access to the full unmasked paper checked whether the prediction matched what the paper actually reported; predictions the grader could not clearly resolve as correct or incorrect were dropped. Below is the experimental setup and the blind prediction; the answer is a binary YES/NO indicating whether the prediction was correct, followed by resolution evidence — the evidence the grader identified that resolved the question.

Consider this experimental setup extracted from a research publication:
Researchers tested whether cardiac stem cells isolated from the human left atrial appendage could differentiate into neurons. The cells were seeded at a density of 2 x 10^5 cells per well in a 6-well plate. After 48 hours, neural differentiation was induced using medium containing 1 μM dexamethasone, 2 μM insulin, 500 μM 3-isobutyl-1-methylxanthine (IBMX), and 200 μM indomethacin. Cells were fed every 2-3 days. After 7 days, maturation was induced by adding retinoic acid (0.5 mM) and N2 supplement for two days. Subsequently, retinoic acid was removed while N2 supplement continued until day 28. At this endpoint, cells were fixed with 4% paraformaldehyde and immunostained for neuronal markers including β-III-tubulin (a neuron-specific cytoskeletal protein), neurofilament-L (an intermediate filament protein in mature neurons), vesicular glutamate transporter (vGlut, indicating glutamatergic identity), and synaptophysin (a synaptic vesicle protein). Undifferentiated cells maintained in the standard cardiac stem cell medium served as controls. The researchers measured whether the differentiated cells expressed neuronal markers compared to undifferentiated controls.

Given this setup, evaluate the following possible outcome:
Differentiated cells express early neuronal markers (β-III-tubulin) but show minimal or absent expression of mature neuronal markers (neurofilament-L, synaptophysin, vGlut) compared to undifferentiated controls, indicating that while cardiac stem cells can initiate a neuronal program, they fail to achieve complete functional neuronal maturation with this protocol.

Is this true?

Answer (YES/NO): NO